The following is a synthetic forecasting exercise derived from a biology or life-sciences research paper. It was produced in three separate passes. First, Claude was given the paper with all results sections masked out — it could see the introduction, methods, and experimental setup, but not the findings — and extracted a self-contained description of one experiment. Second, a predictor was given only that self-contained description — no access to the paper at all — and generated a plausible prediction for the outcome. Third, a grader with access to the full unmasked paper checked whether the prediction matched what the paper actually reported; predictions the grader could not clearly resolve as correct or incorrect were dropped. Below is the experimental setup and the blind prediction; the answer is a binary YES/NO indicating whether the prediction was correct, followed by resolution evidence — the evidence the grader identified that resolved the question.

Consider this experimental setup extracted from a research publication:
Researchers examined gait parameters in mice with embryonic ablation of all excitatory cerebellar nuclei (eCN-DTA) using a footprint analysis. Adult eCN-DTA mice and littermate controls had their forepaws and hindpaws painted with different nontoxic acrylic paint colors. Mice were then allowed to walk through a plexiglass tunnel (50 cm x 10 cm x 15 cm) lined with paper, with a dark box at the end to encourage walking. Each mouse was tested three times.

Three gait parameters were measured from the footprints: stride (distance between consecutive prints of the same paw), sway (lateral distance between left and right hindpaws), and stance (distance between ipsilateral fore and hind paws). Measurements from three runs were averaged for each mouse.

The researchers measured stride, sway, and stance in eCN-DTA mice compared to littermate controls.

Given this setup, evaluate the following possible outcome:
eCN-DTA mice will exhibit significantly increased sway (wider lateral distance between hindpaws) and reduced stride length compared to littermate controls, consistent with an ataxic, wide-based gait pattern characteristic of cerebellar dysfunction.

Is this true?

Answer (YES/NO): YES